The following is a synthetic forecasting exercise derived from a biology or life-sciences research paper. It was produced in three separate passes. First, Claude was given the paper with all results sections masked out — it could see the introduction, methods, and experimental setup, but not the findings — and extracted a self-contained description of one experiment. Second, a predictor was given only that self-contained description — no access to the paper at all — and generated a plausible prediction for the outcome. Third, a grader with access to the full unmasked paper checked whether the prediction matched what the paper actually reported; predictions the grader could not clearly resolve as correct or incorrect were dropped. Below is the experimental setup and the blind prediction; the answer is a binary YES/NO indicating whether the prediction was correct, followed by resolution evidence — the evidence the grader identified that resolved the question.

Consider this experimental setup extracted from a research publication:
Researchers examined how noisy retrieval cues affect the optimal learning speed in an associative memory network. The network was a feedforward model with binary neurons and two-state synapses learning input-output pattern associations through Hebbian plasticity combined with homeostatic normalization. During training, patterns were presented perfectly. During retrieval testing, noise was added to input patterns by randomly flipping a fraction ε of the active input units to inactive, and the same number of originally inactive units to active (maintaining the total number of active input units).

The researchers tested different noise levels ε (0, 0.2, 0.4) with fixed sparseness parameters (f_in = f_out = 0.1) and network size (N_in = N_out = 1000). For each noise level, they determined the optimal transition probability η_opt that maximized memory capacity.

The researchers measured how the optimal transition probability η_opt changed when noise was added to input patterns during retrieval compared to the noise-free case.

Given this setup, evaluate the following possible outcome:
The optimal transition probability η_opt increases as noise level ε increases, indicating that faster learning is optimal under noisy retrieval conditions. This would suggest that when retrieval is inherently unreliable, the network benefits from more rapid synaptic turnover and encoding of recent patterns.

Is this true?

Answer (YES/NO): YES